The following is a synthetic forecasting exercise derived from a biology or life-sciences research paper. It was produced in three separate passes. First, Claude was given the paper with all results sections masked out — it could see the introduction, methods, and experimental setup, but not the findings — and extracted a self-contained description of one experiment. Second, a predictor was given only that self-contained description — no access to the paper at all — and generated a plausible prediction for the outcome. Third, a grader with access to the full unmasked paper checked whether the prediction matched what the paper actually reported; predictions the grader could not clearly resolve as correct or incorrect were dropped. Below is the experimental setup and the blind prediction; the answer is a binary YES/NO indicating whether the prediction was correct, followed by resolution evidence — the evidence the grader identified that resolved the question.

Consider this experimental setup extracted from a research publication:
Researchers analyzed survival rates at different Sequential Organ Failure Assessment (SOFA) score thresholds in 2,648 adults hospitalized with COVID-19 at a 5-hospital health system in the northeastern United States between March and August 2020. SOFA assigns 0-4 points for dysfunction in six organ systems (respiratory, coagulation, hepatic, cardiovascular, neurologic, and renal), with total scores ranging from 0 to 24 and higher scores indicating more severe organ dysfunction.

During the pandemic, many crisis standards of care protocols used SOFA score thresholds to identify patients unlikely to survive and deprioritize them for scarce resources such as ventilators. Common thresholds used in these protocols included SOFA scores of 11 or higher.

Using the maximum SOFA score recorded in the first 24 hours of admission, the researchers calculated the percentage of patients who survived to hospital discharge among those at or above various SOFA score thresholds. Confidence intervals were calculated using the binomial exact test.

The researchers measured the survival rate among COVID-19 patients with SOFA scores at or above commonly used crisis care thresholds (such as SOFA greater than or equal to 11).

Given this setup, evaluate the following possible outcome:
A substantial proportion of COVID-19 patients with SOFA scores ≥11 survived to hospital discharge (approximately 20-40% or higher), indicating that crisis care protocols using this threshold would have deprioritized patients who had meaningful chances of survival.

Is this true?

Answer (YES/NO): YES